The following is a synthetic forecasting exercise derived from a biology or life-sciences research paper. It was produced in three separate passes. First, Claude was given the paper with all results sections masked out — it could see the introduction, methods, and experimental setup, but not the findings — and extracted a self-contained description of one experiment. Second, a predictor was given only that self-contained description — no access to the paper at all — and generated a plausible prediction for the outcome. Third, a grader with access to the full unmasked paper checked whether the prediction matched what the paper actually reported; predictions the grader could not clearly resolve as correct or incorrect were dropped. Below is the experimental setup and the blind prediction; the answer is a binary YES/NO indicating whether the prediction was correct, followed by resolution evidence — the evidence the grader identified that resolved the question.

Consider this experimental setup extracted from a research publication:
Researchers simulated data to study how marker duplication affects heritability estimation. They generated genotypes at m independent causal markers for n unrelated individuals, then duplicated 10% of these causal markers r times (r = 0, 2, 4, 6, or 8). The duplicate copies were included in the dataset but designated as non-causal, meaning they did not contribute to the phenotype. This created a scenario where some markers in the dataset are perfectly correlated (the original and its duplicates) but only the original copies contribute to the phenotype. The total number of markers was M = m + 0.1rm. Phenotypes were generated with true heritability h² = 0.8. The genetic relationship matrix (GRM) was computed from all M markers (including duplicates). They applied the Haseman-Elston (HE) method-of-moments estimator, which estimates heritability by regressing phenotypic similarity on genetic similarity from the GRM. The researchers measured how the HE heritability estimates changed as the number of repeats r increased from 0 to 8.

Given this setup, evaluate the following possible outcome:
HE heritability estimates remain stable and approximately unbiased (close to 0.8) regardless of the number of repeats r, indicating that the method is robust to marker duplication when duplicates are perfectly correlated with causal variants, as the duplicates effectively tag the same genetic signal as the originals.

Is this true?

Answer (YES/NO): NO